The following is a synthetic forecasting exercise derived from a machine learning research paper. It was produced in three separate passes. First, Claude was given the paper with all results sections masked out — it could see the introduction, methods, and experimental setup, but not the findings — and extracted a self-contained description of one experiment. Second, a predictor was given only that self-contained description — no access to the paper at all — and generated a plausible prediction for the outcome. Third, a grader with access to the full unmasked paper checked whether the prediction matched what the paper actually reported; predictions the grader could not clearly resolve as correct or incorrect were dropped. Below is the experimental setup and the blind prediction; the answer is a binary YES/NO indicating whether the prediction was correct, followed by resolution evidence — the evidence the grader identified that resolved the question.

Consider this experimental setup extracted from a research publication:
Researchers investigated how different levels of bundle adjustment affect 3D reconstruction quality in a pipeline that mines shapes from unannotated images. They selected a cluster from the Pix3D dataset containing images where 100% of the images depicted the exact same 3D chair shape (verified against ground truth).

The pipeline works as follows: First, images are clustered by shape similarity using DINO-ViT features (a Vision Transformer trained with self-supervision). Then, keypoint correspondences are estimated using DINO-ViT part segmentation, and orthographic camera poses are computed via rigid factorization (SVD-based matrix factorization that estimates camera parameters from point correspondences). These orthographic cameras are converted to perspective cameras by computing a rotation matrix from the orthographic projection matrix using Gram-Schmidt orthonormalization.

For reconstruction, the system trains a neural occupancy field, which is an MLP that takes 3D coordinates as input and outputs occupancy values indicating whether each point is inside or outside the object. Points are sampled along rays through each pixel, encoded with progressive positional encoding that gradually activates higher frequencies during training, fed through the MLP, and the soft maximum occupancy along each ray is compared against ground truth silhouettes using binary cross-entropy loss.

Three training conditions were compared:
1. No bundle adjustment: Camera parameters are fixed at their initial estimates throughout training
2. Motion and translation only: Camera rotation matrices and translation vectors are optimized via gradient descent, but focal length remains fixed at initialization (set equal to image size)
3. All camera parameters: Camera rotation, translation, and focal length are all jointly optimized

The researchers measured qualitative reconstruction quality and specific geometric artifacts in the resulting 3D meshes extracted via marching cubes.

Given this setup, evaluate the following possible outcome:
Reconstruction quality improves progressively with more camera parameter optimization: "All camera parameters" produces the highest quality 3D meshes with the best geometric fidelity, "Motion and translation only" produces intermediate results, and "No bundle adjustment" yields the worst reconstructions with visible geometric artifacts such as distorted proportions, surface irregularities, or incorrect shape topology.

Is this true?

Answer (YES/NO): YES